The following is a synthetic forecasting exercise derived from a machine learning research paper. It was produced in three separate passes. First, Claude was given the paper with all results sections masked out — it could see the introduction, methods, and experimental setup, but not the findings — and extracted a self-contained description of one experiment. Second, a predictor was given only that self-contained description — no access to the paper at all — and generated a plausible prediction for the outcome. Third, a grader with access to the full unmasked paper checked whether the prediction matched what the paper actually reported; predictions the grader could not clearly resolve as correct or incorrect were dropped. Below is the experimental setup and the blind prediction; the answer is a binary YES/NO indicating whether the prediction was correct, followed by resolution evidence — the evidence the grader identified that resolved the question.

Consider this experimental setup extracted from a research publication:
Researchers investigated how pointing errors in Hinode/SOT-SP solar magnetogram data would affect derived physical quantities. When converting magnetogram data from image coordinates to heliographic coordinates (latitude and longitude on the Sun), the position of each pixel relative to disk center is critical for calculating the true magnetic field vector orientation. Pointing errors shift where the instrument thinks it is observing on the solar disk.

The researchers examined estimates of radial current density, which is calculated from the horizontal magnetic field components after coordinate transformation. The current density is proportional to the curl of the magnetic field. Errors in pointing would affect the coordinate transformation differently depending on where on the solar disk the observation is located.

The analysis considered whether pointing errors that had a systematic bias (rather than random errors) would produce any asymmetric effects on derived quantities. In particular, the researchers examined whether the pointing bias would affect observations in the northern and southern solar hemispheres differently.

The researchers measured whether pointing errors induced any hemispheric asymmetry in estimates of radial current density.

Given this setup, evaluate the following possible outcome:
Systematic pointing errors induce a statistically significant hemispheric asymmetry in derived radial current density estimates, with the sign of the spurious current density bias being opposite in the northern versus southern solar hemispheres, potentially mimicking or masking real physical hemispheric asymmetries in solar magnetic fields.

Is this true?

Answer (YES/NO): NO